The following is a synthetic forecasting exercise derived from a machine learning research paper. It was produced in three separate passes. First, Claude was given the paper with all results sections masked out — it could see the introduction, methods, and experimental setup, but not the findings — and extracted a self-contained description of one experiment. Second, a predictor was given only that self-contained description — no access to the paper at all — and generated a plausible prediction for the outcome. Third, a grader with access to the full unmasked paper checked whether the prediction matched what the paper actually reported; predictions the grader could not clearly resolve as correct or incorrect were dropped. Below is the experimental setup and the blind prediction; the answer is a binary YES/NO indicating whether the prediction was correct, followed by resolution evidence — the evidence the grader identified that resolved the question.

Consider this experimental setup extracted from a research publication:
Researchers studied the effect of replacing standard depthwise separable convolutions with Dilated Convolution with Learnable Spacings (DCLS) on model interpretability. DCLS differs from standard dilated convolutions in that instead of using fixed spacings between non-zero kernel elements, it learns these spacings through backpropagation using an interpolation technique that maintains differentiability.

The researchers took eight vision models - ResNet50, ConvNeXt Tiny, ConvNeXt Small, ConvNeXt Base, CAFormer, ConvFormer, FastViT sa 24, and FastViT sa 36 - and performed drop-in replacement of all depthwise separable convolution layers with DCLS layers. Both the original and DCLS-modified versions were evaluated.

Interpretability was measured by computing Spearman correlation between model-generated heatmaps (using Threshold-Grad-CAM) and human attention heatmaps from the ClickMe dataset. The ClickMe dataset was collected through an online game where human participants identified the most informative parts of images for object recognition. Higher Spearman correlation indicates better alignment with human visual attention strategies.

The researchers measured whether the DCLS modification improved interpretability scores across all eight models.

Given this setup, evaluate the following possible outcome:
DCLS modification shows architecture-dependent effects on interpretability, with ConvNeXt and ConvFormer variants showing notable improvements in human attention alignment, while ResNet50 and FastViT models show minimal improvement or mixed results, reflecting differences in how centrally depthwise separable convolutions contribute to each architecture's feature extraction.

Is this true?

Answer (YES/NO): NO